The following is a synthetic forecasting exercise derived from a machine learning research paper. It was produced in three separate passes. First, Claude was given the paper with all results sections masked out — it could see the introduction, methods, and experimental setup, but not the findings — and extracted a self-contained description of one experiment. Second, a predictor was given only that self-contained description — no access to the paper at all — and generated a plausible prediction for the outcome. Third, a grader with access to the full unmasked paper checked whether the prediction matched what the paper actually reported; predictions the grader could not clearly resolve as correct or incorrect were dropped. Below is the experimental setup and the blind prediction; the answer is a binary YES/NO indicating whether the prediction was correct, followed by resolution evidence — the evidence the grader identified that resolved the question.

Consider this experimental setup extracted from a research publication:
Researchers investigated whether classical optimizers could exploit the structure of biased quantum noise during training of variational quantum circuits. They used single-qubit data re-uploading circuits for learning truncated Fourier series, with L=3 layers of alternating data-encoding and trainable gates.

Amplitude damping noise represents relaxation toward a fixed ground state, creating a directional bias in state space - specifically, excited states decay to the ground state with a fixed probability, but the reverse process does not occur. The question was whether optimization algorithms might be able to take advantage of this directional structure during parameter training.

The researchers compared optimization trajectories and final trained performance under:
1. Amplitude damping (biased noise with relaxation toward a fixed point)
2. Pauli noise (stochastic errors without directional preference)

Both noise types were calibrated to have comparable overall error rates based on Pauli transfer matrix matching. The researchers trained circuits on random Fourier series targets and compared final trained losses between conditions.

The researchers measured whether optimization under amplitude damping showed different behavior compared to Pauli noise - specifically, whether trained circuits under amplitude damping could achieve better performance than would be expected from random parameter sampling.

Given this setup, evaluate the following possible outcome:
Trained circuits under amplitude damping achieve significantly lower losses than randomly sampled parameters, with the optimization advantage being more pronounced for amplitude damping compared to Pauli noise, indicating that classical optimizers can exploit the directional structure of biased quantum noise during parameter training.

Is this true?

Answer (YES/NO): YES